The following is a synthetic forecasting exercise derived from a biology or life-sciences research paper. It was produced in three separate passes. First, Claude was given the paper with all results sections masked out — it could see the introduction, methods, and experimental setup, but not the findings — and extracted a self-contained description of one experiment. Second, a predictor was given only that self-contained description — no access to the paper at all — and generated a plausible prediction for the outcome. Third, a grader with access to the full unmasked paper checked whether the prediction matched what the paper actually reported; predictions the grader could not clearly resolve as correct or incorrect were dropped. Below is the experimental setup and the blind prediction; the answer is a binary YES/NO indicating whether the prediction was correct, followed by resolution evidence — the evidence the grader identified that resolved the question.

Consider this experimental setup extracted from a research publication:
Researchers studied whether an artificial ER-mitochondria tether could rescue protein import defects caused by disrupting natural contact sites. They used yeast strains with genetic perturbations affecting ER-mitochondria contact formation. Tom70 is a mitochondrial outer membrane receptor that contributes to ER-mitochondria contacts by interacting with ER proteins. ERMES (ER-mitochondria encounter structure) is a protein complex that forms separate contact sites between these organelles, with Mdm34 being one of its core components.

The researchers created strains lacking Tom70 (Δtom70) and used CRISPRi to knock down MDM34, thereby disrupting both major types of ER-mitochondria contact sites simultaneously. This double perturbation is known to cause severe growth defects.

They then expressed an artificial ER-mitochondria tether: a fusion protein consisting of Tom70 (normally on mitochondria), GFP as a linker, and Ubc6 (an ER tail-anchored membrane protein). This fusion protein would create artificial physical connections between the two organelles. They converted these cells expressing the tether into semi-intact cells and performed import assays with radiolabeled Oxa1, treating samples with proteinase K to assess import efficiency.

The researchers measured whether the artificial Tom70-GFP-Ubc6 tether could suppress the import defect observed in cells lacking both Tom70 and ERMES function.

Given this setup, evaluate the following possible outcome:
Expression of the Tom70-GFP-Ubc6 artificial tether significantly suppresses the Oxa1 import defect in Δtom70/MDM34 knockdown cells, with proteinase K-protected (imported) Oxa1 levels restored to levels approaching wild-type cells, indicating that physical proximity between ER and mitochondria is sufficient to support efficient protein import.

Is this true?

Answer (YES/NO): NO